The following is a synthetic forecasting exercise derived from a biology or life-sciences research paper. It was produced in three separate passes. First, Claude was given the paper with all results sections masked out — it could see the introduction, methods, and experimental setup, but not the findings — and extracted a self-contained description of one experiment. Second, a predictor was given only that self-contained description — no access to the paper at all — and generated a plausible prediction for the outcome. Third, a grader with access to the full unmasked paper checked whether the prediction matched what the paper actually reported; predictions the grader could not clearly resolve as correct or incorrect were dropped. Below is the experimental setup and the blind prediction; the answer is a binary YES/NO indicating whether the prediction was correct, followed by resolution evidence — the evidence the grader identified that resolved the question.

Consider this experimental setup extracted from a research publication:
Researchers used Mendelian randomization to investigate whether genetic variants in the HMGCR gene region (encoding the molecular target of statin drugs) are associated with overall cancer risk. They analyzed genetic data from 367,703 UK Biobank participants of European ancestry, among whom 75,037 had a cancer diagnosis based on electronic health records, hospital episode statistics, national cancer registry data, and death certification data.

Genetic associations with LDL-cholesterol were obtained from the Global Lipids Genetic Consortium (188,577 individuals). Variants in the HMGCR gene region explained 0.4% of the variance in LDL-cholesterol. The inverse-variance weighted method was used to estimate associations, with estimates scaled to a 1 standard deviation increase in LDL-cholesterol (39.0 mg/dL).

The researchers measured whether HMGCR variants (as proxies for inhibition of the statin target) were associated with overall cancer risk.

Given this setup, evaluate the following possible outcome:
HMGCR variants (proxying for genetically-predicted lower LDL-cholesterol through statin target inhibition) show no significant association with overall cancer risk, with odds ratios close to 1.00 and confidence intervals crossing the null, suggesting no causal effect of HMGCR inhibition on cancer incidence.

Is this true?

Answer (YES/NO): NO